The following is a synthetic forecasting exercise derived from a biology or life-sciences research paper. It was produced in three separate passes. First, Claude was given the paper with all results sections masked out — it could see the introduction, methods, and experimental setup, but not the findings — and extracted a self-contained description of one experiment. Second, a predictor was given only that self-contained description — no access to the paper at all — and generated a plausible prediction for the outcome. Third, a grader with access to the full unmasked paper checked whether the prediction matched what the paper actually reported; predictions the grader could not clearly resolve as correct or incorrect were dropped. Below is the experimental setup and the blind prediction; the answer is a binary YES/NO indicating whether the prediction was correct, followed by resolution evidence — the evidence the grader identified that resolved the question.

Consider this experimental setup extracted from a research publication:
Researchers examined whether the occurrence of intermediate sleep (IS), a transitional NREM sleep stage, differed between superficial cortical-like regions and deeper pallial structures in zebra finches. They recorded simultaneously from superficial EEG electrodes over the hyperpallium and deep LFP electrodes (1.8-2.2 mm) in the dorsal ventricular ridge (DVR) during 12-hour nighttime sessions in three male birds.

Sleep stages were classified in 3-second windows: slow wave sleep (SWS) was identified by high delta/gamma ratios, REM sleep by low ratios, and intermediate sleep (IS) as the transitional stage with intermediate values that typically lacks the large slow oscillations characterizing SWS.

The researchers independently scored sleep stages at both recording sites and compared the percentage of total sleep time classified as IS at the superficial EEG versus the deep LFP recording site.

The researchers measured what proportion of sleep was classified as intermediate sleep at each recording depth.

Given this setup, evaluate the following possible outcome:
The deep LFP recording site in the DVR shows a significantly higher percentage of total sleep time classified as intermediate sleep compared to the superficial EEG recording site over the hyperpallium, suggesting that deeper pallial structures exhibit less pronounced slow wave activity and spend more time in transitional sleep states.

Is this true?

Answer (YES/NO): NO